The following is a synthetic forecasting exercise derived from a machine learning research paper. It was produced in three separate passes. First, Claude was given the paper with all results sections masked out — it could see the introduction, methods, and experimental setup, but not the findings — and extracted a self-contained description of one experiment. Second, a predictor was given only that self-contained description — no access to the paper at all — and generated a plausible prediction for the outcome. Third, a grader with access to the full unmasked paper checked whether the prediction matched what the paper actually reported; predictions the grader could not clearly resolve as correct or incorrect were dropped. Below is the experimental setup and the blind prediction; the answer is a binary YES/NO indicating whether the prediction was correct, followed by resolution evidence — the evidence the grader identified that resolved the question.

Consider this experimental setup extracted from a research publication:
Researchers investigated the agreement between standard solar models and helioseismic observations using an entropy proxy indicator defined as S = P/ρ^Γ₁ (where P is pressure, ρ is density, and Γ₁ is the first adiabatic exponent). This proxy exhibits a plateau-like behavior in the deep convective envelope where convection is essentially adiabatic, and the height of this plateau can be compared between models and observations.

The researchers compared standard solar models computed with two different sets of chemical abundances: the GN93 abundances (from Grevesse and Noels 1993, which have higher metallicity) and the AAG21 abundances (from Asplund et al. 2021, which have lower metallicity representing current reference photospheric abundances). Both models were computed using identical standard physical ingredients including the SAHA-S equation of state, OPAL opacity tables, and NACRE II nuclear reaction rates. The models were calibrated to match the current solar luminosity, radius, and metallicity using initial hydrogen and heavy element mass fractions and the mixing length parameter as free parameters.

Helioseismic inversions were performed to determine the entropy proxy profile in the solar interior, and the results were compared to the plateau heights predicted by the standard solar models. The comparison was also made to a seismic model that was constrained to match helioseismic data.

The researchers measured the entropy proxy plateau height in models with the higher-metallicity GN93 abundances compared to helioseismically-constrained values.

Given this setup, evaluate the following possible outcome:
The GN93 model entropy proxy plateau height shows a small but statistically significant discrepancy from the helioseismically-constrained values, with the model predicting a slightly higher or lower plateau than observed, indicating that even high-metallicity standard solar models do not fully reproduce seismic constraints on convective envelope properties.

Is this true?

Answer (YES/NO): NO